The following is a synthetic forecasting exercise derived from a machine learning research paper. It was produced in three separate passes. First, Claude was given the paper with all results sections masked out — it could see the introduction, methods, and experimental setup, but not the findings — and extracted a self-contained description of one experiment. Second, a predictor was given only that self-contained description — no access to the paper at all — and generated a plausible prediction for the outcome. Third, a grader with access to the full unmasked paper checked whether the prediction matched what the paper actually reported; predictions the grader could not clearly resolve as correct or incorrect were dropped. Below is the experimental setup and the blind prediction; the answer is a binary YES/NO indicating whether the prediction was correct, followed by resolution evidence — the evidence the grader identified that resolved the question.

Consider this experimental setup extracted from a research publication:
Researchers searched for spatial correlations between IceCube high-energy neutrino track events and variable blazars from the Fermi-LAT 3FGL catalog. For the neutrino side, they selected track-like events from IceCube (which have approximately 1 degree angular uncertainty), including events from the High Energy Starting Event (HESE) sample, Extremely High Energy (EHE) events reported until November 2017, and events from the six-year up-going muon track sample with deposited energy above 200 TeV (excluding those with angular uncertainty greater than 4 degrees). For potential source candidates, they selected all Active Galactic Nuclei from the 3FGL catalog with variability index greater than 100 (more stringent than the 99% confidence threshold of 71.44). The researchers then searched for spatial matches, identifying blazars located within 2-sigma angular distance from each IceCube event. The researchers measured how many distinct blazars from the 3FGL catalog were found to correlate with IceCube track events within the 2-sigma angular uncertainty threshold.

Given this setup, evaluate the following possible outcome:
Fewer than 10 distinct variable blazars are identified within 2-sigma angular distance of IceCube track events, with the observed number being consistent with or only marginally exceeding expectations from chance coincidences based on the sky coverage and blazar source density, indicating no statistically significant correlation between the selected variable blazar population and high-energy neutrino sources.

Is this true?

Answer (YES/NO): YES